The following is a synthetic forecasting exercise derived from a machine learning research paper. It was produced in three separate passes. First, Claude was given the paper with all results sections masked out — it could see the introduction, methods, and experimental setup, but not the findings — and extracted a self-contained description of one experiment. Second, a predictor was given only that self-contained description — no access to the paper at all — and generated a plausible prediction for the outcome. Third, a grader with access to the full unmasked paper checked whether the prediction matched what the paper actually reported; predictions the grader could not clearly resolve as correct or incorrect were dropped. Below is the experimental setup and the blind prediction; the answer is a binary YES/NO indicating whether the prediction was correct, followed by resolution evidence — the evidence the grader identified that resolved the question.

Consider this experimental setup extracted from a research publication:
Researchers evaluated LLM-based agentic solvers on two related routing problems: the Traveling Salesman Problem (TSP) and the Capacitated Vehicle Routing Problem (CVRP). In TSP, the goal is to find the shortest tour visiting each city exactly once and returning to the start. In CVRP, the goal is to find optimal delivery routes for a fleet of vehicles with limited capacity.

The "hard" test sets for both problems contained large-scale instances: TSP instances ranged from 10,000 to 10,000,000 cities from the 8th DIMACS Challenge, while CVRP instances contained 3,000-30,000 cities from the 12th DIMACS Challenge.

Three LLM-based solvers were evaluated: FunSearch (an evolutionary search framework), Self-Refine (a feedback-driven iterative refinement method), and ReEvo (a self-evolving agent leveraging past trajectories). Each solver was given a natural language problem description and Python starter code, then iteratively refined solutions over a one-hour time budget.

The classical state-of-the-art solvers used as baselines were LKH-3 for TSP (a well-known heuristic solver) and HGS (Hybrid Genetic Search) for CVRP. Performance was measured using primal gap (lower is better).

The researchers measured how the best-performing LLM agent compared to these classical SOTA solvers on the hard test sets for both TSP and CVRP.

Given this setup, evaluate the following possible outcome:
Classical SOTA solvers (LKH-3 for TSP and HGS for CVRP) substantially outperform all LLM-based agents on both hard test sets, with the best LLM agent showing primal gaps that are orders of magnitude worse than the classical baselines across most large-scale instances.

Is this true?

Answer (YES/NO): NO